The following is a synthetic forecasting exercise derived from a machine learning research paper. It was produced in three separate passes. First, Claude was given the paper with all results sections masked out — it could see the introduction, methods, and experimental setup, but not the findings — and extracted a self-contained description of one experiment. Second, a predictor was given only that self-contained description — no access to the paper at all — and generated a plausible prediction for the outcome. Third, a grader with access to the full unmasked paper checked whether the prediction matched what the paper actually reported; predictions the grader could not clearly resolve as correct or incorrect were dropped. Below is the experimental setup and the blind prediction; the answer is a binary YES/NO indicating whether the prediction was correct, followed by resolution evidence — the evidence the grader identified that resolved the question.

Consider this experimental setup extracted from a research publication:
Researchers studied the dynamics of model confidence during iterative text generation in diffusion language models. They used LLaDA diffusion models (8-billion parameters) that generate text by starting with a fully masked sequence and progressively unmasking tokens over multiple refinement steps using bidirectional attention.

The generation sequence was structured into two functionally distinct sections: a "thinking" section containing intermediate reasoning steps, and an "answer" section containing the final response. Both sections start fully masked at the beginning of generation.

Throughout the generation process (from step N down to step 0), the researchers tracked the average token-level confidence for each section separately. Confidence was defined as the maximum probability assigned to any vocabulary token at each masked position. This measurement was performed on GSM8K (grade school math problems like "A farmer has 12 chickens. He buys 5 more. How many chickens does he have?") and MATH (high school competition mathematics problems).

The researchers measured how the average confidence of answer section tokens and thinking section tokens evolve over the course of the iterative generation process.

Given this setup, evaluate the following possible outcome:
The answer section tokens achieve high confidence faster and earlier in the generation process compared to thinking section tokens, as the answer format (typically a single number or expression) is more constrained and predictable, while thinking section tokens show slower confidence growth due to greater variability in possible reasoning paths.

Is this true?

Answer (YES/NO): YES